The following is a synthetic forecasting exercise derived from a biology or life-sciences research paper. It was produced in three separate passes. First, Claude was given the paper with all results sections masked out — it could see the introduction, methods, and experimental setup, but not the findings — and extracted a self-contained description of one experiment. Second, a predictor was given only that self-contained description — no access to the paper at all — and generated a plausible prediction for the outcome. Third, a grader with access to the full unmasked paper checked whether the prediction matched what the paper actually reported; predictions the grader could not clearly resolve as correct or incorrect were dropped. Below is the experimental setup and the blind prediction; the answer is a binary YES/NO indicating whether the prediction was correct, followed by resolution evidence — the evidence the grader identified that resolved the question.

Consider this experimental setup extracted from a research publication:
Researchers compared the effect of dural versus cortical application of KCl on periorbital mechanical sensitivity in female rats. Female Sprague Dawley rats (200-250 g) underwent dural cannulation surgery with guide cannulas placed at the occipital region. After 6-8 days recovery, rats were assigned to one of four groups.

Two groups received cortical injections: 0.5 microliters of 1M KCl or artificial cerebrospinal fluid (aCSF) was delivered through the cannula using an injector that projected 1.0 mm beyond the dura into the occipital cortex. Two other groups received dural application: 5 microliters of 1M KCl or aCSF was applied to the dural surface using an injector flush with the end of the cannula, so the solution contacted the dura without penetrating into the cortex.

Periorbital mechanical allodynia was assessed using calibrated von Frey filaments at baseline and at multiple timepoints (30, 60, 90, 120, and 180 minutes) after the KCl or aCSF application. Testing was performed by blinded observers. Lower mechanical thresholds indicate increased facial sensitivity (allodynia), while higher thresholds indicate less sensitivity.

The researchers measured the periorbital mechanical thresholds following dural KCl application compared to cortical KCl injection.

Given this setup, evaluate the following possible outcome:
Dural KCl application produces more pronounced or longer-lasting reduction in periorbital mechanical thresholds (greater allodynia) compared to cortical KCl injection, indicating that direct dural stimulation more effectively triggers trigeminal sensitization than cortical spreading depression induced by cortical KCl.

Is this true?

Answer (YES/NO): NO